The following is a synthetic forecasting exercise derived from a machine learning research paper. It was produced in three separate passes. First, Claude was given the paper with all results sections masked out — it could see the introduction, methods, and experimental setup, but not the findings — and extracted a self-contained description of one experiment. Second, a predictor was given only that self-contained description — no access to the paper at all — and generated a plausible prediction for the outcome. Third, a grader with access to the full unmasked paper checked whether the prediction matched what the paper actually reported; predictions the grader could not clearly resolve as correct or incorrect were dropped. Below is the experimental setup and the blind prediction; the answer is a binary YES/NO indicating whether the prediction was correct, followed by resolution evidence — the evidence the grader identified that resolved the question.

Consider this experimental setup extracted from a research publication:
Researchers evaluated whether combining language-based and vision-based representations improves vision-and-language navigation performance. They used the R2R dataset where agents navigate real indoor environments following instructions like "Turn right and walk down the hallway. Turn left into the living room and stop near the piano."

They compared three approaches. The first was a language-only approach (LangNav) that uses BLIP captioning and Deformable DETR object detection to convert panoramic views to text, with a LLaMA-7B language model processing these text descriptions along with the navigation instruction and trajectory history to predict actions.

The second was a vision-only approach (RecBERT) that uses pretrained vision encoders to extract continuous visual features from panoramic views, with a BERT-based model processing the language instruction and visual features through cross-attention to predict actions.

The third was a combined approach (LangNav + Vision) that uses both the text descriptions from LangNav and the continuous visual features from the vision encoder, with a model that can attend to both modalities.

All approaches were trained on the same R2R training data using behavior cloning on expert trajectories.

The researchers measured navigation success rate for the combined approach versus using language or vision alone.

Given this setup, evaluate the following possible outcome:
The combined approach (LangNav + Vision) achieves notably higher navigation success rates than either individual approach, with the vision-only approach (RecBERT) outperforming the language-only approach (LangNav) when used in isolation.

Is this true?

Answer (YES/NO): NO